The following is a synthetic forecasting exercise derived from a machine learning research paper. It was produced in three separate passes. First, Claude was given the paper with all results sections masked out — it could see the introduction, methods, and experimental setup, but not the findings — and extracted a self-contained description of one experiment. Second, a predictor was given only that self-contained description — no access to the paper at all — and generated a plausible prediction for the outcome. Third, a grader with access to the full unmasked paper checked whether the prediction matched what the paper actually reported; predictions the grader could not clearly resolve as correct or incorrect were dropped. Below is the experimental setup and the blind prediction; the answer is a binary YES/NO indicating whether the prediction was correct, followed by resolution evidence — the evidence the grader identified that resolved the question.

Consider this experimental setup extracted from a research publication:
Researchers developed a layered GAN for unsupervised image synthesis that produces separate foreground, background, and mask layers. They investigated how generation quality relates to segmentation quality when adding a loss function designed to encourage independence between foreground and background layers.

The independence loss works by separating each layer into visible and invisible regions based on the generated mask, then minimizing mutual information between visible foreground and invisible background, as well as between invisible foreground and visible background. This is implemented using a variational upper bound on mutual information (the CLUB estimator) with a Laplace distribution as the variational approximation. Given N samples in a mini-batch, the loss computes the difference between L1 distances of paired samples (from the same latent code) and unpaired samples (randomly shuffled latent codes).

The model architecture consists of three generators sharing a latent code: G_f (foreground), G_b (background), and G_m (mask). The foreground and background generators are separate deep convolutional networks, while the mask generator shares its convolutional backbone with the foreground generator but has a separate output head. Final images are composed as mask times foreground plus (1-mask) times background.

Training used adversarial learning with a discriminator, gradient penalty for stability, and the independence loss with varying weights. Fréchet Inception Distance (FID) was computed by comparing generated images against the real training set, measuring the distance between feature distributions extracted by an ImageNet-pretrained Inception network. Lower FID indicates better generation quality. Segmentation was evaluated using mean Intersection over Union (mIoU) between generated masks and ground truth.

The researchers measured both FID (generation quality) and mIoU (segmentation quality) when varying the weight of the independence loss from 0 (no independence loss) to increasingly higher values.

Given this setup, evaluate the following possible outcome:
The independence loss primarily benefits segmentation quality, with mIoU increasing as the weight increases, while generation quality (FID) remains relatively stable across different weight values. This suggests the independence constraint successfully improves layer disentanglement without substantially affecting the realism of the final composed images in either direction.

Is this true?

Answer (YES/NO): NO